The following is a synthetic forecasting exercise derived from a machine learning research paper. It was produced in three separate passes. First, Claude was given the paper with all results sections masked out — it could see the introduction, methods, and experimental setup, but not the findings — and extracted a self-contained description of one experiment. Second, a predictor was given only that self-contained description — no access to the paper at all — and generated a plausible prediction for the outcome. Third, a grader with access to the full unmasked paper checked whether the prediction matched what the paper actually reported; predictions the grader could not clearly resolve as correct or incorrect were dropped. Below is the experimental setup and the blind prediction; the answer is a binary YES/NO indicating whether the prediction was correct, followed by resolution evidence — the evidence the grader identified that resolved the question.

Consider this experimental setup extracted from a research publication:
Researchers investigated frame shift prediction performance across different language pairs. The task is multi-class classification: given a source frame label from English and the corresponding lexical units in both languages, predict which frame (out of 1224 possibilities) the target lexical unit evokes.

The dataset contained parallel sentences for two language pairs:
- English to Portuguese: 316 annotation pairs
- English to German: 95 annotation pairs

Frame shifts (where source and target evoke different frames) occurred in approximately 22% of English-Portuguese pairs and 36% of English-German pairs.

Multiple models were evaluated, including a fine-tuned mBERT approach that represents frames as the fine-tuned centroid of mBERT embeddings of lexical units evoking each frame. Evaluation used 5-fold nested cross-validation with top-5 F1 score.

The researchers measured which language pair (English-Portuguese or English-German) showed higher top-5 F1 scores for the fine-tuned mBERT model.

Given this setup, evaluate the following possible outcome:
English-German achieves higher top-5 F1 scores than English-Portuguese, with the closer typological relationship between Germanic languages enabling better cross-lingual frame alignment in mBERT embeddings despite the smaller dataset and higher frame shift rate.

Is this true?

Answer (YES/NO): NO